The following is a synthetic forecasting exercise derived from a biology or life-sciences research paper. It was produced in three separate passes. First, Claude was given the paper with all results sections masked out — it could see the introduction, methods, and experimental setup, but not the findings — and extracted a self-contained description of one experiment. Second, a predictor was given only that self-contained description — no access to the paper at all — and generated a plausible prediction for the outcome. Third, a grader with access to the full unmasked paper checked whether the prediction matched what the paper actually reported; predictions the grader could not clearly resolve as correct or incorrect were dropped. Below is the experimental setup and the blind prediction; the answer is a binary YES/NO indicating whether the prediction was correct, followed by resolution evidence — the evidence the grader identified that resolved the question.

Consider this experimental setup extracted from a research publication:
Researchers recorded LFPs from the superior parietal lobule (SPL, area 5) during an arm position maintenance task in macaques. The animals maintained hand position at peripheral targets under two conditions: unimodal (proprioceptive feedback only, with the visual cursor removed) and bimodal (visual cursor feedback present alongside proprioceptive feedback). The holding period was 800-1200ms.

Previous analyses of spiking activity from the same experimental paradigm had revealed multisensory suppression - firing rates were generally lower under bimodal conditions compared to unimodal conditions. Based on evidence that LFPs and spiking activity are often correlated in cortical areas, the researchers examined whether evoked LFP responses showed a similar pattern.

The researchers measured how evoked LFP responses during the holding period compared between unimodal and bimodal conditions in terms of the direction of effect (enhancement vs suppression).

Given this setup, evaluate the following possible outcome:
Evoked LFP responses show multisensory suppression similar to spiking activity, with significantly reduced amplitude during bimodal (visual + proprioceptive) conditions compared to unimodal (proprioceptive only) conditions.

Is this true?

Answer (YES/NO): NO